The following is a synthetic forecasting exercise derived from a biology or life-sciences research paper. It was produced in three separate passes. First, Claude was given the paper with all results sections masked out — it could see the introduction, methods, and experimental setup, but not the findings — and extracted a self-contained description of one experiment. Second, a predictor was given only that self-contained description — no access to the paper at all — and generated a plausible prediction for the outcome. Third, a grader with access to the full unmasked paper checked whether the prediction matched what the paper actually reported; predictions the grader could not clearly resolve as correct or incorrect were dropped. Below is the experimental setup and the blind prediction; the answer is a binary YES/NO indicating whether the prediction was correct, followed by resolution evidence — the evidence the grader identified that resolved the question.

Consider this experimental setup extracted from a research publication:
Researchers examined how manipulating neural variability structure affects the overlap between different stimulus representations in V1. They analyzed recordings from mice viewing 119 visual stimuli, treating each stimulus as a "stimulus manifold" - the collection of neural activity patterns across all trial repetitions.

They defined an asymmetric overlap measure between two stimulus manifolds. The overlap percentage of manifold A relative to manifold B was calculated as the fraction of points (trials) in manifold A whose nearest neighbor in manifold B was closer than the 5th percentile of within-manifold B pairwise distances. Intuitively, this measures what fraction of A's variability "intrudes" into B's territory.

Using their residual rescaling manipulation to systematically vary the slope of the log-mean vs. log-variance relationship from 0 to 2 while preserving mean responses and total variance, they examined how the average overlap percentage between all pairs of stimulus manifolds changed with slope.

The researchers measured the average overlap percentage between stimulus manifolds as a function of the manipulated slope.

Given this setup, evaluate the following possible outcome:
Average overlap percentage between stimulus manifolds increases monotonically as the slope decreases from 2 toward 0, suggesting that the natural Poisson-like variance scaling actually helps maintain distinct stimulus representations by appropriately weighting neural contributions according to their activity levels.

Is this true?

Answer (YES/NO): NO